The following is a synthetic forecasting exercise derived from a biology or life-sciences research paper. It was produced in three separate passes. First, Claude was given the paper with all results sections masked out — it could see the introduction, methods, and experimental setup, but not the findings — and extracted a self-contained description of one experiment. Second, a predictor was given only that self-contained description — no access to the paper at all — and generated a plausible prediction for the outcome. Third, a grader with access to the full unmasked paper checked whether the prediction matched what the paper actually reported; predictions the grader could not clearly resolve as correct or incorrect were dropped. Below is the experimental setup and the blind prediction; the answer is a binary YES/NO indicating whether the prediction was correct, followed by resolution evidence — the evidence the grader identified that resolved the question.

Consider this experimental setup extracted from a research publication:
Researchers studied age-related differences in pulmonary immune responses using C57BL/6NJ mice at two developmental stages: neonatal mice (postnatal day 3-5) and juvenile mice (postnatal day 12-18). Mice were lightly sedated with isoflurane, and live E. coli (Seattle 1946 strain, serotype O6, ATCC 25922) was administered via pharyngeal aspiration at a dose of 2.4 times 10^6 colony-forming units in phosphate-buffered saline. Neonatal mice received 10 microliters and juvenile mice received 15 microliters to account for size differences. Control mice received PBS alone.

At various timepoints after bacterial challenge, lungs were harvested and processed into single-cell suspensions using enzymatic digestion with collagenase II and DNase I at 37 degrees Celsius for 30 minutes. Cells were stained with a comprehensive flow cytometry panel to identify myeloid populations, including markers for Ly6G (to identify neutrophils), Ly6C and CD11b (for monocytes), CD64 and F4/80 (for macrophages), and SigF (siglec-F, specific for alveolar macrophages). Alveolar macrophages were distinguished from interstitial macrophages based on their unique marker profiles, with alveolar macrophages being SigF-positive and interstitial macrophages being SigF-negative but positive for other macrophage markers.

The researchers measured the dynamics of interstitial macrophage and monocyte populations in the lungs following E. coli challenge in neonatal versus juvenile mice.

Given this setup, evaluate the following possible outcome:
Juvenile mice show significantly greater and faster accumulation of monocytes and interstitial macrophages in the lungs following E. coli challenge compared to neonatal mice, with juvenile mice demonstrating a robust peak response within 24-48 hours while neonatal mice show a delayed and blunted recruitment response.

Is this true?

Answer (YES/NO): NO